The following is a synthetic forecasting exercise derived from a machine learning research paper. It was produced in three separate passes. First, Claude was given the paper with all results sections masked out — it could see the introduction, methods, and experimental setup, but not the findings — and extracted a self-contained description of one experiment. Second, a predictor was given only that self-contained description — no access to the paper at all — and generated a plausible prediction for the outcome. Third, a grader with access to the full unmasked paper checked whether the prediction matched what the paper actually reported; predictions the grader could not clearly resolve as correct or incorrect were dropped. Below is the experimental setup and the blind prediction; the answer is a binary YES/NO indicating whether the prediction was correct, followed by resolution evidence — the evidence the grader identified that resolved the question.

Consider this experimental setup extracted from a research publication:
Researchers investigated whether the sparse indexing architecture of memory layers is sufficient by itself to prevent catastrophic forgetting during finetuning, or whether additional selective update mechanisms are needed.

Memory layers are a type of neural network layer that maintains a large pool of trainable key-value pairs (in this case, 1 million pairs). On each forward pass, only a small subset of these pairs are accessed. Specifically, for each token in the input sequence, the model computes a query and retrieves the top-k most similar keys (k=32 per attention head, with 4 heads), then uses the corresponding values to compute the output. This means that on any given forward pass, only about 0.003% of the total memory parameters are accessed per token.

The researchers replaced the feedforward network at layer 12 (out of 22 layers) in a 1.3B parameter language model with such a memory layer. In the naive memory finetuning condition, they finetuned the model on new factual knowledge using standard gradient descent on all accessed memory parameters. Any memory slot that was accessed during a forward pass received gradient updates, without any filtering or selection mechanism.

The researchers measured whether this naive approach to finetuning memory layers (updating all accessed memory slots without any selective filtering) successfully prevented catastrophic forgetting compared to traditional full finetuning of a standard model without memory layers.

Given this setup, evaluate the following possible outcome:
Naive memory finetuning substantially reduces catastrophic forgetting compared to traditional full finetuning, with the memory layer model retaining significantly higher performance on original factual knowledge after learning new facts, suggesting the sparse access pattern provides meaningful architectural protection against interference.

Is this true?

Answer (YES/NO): NO